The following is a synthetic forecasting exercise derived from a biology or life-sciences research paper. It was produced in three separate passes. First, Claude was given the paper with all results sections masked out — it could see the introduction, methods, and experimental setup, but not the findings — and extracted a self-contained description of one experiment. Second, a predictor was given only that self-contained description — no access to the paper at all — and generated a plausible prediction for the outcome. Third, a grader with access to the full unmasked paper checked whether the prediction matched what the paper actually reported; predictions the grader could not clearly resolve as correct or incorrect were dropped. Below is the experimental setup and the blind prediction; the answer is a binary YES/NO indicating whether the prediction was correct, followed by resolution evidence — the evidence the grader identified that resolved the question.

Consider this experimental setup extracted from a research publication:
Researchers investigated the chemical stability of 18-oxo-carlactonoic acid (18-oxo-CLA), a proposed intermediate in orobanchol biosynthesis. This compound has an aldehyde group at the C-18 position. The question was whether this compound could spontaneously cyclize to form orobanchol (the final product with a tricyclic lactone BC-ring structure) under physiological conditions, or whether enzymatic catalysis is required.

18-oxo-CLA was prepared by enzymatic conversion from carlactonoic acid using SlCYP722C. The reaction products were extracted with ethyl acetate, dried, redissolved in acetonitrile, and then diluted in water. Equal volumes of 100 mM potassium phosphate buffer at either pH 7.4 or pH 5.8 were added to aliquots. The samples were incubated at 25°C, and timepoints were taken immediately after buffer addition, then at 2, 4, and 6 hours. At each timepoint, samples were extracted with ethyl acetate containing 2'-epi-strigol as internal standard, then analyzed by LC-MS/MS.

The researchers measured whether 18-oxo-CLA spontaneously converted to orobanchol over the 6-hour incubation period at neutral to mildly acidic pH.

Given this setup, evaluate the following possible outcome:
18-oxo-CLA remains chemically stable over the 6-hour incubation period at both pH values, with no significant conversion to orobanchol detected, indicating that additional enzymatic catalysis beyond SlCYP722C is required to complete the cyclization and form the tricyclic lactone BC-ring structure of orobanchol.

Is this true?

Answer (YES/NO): NO